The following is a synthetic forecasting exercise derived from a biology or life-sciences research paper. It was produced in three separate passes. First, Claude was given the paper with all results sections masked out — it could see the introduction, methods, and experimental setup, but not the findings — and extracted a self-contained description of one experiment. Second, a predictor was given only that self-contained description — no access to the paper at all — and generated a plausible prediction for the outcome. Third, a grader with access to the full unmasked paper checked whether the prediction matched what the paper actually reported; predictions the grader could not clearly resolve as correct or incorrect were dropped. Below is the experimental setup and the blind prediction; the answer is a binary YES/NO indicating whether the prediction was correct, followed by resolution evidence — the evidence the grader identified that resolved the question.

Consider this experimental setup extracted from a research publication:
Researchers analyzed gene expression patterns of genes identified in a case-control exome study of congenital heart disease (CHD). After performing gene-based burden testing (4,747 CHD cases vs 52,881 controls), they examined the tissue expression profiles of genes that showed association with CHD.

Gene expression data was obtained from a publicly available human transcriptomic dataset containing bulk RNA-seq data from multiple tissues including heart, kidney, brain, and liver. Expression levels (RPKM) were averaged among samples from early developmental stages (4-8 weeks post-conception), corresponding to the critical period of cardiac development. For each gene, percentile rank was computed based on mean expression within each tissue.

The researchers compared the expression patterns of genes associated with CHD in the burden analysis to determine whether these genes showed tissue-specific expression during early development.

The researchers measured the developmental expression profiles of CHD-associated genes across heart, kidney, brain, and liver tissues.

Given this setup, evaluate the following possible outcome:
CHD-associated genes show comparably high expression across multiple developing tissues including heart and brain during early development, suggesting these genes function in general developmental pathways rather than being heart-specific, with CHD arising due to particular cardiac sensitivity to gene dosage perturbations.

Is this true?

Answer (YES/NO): NO